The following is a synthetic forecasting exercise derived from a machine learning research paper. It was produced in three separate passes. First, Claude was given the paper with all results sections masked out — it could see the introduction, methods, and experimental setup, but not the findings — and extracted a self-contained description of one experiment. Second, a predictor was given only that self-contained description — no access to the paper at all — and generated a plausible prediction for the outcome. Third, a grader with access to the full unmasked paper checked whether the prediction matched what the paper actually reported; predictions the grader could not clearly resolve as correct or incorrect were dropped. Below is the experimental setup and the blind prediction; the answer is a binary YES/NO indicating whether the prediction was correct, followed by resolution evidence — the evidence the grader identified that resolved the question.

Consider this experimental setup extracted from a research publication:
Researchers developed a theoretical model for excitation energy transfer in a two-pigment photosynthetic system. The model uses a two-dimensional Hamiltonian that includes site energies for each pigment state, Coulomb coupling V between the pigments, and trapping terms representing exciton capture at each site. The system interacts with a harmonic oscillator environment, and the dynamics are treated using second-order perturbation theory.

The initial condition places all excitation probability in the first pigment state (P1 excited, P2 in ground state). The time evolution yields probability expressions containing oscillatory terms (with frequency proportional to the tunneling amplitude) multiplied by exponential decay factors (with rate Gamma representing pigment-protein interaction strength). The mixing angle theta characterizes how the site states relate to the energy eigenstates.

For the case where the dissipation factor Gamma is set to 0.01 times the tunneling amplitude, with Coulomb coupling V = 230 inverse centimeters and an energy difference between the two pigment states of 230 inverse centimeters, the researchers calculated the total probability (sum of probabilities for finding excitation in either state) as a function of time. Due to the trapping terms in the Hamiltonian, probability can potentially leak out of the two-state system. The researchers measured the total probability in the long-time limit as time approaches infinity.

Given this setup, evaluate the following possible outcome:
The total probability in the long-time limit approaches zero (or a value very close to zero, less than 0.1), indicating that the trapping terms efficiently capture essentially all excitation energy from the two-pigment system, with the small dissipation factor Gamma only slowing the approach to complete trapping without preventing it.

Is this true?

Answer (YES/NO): NO